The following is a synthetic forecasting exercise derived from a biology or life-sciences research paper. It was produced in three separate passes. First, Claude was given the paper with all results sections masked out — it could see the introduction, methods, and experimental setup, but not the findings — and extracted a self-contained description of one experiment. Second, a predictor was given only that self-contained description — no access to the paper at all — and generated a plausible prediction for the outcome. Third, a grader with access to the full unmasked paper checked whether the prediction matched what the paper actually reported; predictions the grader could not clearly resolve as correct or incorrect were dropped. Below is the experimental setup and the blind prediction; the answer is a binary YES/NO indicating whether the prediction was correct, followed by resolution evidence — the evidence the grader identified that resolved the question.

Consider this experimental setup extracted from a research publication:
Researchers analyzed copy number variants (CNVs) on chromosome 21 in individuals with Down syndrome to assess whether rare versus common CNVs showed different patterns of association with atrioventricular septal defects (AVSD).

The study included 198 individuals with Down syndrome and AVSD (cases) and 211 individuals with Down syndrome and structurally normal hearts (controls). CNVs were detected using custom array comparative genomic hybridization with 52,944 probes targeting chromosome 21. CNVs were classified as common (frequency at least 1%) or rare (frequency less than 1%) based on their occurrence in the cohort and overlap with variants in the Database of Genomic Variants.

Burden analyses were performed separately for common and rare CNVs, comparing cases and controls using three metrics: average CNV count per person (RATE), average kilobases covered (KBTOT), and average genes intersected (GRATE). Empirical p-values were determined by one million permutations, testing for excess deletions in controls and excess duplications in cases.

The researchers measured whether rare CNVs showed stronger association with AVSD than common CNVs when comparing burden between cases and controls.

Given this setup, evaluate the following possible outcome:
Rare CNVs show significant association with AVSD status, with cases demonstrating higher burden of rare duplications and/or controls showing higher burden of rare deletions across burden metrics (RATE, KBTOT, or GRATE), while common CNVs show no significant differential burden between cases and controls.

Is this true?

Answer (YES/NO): YES